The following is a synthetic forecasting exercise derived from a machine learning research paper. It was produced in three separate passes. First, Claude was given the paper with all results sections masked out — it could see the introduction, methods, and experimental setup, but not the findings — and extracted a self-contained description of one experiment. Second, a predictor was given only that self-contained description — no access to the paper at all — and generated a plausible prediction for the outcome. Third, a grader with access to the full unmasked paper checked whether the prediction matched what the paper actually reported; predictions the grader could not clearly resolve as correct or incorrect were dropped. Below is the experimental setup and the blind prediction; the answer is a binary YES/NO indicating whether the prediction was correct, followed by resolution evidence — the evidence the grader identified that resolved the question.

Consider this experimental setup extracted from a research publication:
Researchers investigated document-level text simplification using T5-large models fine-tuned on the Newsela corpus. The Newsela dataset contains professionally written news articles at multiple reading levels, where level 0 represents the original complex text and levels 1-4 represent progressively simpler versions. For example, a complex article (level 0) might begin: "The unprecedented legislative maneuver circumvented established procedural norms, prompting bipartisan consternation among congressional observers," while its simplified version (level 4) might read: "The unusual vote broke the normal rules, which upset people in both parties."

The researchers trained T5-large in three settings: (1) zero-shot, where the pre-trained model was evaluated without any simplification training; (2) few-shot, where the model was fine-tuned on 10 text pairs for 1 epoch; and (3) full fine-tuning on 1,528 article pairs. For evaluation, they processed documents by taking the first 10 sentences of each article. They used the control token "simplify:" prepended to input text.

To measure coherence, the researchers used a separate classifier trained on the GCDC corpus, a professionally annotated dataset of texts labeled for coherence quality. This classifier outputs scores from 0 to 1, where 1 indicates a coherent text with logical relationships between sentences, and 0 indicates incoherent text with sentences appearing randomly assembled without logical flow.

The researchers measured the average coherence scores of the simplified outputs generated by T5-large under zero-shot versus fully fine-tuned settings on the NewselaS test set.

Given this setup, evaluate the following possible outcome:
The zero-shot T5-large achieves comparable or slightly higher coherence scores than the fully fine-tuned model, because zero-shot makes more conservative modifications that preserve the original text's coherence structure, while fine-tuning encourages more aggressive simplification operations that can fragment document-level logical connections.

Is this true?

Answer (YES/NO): NO